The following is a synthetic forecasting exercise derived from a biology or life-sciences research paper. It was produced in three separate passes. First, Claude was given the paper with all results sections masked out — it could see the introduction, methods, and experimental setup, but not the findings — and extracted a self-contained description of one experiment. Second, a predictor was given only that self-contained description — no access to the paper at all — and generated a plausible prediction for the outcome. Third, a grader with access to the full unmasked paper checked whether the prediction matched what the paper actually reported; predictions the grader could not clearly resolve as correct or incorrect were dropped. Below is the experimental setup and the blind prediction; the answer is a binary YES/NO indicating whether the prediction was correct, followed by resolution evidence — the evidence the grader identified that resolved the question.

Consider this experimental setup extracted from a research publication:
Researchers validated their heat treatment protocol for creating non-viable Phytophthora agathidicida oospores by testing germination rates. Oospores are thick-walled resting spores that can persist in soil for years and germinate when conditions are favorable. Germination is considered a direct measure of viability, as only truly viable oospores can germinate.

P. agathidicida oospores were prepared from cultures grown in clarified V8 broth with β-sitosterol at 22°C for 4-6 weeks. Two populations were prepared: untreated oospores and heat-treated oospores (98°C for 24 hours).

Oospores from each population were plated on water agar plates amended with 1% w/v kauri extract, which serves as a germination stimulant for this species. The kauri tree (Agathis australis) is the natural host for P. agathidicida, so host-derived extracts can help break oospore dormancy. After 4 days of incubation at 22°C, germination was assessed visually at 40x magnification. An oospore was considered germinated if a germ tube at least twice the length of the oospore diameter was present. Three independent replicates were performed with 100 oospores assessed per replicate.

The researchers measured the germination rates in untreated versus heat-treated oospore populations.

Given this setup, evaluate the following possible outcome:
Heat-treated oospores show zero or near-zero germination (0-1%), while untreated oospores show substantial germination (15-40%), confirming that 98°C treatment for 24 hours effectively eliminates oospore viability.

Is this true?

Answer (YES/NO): NO